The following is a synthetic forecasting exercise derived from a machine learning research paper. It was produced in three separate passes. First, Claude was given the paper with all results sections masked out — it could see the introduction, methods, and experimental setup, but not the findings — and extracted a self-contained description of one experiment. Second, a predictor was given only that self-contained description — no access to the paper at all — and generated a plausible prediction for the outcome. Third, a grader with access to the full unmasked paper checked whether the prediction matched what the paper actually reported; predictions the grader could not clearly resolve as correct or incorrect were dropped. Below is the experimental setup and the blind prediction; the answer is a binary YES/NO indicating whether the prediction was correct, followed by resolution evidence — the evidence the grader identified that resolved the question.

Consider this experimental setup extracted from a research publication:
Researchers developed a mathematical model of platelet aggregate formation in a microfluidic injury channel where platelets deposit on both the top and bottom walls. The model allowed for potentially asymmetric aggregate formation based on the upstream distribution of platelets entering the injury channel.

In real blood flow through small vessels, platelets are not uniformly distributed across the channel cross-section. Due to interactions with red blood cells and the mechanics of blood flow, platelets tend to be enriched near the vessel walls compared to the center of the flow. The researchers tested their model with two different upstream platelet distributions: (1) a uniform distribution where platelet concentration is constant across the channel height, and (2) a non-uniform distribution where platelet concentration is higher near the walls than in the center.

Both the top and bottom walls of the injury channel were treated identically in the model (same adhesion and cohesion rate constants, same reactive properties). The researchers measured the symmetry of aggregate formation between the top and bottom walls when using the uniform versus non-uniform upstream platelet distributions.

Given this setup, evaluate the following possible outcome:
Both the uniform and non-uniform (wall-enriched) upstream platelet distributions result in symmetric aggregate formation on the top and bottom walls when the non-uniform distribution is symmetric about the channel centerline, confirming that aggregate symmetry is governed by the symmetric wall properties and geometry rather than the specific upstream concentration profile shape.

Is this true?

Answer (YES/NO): YES